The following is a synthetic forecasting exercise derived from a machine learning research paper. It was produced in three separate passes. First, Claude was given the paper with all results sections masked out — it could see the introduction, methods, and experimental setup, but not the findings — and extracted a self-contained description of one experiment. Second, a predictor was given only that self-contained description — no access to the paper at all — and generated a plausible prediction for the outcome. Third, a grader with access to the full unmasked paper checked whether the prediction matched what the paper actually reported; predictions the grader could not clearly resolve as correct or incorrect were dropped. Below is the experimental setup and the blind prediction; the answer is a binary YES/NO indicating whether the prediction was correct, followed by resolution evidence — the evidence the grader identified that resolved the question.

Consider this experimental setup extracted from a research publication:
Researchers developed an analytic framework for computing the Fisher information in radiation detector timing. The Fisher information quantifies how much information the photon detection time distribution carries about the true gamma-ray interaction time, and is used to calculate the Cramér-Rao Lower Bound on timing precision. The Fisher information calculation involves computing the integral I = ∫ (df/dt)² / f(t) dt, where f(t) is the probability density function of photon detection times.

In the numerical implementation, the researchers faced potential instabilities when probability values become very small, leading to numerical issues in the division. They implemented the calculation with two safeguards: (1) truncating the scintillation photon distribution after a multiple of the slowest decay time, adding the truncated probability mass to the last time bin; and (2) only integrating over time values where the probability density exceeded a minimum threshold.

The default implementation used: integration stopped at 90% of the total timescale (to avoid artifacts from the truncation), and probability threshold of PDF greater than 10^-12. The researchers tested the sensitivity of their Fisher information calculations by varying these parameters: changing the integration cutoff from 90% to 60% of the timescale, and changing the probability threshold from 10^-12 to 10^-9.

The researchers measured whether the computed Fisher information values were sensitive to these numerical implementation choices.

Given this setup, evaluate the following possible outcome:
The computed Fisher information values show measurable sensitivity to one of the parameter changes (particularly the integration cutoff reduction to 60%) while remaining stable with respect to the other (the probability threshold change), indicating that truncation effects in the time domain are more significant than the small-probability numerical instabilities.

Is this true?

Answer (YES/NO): NO